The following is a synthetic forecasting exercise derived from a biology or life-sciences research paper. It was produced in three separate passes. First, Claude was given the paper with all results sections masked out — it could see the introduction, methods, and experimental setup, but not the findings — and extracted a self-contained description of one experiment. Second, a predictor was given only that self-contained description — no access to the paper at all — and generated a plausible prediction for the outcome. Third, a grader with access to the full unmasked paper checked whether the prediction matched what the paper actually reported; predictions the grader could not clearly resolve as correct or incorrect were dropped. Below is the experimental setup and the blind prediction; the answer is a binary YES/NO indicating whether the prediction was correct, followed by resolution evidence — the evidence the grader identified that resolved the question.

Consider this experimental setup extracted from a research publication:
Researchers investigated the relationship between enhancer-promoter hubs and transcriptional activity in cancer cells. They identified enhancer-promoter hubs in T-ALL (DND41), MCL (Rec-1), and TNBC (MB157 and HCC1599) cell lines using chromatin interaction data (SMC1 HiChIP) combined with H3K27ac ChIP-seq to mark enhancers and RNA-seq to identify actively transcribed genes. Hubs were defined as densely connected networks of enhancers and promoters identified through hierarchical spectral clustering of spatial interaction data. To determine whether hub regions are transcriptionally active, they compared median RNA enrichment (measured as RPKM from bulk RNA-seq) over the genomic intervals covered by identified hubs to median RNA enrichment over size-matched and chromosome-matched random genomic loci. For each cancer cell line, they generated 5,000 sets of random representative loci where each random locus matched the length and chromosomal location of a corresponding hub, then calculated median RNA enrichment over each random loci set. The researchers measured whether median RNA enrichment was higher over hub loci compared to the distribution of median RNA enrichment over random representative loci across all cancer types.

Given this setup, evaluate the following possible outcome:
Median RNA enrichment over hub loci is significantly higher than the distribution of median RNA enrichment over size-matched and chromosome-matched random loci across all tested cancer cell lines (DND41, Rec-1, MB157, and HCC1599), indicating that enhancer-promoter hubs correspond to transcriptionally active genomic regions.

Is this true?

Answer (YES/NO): YES